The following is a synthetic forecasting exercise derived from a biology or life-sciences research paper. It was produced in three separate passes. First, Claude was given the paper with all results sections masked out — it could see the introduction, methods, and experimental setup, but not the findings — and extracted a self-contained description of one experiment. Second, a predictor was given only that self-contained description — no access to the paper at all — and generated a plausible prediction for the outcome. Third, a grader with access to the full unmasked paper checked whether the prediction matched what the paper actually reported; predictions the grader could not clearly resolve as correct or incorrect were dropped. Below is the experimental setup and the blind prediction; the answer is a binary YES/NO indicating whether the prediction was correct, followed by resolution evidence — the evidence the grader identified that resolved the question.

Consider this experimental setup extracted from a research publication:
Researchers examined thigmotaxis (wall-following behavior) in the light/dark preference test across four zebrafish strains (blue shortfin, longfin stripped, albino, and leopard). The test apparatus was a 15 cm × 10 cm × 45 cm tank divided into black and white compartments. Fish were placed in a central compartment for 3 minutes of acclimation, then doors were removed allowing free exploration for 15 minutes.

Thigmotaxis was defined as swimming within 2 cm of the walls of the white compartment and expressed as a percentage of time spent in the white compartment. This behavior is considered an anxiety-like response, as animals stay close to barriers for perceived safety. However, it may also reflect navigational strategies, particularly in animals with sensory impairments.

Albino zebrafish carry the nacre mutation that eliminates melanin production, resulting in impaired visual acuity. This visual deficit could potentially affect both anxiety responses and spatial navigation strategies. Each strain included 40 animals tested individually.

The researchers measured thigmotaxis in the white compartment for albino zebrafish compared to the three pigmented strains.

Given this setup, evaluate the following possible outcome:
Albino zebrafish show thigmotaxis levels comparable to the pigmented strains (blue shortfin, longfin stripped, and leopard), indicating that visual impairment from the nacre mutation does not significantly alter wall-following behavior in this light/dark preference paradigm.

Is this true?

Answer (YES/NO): YES